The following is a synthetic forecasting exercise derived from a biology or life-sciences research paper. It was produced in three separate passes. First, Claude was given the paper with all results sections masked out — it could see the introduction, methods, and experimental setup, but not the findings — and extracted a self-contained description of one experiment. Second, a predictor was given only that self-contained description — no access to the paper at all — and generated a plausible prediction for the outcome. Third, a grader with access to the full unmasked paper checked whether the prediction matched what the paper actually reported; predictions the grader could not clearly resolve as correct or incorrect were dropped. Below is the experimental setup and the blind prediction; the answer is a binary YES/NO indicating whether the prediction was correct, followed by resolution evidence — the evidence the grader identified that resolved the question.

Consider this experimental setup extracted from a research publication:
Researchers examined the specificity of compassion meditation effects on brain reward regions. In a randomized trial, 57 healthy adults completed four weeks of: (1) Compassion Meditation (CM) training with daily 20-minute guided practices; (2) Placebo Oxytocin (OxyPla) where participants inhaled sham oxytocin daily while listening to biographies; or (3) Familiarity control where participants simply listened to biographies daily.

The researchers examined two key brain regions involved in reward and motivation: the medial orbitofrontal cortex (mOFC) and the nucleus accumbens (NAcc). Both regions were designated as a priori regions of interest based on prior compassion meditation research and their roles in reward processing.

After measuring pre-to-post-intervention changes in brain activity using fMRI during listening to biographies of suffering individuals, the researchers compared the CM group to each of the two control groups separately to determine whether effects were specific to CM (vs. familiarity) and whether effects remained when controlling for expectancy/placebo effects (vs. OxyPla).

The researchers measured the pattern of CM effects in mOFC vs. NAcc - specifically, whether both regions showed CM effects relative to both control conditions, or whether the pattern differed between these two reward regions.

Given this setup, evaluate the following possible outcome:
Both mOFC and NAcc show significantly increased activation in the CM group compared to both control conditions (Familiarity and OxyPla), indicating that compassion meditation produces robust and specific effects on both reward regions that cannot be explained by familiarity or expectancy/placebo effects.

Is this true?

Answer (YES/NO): NO